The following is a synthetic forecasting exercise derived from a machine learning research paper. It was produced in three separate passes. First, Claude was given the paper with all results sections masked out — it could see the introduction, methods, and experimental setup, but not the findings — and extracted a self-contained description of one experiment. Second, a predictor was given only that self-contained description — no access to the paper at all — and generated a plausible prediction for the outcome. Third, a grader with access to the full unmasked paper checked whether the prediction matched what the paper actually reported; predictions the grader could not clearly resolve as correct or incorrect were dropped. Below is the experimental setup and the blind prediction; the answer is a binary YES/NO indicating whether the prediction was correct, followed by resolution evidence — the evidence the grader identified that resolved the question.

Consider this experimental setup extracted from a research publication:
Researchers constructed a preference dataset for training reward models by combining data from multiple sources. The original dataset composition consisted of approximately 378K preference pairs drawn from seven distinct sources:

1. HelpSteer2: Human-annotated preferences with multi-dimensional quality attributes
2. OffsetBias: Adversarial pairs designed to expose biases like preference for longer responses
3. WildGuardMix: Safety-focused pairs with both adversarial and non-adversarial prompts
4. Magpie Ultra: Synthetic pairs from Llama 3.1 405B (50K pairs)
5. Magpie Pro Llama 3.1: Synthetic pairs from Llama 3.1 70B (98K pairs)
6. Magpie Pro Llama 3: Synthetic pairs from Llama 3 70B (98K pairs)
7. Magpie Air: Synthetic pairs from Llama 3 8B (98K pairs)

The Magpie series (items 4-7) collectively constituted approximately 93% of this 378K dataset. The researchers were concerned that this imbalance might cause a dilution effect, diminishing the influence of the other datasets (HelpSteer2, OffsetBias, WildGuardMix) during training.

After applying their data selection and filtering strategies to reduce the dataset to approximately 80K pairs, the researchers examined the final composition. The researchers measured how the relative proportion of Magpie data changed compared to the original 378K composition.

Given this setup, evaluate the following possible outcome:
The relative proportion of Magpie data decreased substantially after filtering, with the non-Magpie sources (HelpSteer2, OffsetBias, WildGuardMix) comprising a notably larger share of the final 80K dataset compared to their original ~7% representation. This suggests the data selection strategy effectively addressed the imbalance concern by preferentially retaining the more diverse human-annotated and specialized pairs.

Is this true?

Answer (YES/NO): YES